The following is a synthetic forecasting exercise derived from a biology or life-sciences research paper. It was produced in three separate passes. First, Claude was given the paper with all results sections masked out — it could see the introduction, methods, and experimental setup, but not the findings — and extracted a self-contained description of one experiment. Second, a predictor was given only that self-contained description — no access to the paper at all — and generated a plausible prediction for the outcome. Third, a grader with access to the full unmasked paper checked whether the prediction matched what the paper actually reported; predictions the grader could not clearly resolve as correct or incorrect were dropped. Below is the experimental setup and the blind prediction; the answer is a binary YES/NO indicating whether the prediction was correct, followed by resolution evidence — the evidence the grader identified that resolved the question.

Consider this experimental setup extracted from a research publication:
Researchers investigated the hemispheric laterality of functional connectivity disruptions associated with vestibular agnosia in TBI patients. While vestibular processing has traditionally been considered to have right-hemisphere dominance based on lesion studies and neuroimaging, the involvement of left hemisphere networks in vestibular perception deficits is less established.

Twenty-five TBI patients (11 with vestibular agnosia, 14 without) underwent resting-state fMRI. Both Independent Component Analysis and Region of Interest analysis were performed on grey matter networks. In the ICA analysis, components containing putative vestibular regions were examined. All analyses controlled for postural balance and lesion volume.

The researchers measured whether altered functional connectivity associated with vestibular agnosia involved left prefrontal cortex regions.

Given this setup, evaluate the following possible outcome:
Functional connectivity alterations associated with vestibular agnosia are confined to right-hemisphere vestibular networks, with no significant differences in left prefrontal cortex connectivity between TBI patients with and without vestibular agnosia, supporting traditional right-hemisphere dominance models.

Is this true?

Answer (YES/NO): NO